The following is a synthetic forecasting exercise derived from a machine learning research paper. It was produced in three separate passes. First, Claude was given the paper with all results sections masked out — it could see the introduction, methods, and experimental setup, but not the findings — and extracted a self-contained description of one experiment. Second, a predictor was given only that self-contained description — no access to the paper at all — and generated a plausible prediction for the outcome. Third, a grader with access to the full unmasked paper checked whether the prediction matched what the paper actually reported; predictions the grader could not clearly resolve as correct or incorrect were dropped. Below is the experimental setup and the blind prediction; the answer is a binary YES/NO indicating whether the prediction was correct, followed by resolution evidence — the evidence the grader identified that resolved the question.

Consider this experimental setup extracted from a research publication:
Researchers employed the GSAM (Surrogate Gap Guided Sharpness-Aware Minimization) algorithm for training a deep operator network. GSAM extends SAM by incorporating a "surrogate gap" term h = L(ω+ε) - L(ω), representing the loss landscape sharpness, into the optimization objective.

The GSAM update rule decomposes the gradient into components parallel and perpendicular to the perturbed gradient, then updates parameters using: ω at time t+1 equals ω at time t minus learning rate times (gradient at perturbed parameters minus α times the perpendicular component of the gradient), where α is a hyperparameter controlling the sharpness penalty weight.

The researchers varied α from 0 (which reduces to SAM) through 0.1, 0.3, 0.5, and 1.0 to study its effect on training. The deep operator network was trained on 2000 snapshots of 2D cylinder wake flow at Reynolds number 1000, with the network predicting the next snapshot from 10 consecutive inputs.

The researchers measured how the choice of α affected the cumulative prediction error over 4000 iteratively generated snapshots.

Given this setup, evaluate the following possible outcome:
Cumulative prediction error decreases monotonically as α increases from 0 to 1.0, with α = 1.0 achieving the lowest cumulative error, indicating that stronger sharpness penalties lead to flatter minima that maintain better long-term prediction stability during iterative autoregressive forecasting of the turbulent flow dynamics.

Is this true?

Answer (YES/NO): NO